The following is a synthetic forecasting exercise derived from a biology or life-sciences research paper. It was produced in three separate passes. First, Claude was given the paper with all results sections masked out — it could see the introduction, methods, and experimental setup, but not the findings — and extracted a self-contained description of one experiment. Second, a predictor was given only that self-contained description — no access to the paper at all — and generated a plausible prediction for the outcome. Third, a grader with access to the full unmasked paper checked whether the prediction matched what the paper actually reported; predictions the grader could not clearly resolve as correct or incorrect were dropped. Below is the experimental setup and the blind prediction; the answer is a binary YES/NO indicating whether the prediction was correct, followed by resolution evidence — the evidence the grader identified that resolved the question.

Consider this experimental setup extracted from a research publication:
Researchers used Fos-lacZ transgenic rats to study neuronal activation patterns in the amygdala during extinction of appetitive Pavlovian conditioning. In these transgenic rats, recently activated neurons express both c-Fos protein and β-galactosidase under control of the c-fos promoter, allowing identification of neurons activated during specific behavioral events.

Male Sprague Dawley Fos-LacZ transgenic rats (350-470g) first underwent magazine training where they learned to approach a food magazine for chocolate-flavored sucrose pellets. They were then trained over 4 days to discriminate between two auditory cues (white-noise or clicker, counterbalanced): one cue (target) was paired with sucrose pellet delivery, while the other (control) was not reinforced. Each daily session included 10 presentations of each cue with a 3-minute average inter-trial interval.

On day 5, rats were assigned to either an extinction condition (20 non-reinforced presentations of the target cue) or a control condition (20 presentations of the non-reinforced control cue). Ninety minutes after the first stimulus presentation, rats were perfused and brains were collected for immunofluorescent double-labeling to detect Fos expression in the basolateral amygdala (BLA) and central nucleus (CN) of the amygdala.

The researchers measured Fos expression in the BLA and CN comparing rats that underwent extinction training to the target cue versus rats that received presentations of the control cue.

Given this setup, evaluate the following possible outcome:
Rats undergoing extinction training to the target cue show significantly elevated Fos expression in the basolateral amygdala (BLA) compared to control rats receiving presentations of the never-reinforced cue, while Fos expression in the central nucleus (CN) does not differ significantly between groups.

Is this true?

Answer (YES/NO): NO